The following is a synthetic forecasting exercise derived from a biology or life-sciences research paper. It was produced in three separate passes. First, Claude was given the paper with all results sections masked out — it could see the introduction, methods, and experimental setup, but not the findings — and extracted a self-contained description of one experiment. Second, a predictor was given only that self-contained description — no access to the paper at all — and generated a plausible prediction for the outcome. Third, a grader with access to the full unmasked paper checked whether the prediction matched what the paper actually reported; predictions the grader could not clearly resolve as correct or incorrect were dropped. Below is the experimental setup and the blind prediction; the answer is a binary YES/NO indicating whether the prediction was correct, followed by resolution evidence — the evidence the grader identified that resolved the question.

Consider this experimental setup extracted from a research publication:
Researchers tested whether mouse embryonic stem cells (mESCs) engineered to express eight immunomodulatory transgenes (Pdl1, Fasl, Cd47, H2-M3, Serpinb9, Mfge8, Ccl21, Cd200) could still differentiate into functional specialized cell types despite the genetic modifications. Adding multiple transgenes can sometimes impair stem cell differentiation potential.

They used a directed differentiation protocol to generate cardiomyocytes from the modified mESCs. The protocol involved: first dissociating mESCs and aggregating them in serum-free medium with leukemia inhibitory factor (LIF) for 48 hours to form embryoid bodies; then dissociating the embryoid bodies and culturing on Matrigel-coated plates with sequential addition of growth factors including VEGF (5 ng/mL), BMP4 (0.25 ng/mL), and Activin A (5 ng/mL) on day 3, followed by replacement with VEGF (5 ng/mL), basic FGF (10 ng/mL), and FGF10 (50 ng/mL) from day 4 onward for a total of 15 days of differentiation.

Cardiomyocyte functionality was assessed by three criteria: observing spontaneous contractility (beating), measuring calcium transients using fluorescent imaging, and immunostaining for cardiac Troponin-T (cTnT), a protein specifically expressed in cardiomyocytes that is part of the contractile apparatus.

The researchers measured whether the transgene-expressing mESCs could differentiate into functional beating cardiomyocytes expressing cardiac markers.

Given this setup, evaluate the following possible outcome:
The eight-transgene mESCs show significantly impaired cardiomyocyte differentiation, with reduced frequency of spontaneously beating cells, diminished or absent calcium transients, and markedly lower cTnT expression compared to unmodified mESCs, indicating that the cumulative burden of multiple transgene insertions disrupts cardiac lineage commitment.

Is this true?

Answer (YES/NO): NO